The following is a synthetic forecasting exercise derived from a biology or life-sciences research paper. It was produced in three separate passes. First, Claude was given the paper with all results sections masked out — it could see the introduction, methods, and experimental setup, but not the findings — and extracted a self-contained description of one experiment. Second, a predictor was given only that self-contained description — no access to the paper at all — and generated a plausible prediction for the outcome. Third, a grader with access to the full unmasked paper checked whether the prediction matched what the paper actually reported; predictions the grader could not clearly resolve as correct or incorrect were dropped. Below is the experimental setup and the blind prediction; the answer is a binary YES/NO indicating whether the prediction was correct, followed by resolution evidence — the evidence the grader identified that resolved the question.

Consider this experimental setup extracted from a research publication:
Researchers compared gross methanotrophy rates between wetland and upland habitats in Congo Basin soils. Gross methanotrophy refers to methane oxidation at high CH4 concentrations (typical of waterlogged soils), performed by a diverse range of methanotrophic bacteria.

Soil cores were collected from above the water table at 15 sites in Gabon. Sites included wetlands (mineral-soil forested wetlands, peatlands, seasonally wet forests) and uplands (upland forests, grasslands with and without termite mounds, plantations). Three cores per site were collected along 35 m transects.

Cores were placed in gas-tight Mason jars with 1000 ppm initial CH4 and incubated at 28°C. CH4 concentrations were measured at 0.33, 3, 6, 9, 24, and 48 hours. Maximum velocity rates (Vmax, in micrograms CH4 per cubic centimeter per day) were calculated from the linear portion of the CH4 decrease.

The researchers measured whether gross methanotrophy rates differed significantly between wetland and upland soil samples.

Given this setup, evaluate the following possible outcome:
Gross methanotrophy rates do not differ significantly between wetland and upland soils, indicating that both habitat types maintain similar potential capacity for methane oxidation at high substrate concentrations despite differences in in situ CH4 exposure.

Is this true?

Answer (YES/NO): NO